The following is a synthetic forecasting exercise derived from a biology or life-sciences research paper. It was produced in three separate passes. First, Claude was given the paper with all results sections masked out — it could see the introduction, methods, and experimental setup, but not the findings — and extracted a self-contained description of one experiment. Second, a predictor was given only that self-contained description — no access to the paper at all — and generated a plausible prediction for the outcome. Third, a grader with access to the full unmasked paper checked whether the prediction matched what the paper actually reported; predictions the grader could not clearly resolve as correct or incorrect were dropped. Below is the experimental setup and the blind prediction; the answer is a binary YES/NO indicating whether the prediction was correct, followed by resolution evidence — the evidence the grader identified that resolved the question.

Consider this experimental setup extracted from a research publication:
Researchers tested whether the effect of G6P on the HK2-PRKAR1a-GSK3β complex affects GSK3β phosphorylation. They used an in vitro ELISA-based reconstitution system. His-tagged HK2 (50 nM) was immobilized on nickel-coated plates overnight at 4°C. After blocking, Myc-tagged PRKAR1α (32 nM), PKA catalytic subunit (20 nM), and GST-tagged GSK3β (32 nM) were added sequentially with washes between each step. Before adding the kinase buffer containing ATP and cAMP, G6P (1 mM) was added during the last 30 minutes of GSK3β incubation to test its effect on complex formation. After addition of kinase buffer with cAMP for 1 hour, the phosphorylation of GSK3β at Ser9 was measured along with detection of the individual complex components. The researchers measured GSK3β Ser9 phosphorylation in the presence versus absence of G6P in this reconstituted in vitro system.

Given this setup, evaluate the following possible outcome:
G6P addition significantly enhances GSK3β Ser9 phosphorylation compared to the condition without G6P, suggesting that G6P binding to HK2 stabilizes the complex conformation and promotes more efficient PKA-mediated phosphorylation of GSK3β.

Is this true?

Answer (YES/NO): NO